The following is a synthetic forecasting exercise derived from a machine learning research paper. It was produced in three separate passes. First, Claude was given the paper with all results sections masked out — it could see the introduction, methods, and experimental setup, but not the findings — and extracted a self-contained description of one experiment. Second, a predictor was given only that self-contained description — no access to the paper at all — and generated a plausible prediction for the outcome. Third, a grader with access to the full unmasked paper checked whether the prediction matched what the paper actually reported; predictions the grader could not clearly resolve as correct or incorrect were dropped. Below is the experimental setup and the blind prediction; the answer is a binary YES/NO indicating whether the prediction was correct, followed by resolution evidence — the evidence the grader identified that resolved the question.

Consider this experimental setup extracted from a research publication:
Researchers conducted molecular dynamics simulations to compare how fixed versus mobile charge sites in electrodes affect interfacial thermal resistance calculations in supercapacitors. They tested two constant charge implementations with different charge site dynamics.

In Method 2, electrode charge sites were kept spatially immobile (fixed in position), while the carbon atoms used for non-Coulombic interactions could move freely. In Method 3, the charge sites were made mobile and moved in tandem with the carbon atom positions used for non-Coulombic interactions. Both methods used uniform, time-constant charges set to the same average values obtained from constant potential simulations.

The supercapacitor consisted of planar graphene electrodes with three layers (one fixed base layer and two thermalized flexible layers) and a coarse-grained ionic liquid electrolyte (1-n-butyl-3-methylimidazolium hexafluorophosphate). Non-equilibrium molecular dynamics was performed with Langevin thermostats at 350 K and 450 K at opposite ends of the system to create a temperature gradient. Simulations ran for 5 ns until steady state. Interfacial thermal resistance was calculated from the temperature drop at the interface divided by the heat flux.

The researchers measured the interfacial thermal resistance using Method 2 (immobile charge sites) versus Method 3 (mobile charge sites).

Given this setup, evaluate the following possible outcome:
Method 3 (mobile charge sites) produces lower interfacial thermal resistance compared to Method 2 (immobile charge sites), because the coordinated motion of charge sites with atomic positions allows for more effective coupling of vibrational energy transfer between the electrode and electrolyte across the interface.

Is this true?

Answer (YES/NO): NO